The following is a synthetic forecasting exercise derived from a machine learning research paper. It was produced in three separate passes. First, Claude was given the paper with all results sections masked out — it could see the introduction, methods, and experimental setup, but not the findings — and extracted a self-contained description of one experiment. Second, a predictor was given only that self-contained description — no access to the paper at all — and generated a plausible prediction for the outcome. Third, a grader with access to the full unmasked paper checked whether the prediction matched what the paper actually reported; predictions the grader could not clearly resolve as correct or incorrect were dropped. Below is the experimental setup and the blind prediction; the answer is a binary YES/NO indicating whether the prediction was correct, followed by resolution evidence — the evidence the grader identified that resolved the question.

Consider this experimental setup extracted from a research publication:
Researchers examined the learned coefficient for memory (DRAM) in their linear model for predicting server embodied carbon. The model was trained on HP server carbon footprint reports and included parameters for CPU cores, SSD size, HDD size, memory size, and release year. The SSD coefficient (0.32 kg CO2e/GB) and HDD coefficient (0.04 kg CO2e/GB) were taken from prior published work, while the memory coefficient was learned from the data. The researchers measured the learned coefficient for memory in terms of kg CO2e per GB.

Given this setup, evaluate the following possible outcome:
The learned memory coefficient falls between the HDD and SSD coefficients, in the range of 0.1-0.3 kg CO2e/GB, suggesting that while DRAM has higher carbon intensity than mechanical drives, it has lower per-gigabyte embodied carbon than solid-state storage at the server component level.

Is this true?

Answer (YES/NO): NO